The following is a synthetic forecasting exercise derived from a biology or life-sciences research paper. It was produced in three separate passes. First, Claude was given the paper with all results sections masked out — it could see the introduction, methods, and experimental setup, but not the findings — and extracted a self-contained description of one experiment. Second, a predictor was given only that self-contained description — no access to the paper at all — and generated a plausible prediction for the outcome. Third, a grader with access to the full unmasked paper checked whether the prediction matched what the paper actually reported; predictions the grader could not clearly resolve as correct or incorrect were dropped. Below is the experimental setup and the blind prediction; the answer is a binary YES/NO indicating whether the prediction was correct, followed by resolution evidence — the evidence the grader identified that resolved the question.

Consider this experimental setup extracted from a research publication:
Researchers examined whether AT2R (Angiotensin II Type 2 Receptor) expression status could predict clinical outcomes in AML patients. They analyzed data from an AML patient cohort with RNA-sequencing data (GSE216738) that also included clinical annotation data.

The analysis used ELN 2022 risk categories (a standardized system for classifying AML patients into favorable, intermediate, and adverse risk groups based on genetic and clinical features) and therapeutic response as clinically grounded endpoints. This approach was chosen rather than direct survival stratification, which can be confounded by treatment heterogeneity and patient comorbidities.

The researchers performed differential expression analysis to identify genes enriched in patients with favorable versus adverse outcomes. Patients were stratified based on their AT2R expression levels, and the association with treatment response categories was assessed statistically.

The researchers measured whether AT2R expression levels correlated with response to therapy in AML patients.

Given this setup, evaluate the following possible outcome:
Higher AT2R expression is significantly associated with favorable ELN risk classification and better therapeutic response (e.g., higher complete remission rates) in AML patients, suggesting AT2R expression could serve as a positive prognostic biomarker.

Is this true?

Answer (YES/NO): YES